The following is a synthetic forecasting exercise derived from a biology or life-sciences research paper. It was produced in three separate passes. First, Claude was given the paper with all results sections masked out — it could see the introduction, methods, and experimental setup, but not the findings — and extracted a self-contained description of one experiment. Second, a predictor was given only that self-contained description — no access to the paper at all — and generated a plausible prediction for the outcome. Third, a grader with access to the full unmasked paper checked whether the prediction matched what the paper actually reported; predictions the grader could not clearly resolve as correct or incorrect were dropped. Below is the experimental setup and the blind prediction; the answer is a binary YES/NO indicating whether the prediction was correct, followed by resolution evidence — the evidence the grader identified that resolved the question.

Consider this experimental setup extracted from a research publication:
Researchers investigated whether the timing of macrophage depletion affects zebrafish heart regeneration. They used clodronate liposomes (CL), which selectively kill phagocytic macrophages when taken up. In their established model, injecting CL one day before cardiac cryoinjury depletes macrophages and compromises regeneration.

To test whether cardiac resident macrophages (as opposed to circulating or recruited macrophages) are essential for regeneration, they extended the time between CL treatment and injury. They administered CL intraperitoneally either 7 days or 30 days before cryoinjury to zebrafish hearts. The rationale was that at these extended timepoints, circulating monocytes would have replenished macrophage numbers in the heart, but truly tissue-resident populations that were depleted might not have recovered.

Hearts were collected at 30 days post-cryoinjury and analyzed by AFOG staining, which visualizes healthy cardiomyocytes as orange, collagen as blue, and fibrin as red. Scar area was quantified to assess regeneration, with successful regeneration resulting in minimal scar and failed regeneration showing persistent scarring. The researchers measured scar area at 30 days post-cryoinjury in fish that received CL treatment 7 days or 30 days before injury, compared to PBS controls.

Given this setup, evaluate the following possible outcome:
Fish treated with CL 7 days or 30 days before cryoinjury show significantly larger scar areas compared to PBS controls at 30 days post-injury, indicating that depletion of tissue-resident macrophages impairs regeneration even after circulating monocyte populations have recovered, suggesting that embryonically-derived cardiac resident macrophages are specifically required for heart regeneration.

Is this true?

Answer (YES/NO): YES